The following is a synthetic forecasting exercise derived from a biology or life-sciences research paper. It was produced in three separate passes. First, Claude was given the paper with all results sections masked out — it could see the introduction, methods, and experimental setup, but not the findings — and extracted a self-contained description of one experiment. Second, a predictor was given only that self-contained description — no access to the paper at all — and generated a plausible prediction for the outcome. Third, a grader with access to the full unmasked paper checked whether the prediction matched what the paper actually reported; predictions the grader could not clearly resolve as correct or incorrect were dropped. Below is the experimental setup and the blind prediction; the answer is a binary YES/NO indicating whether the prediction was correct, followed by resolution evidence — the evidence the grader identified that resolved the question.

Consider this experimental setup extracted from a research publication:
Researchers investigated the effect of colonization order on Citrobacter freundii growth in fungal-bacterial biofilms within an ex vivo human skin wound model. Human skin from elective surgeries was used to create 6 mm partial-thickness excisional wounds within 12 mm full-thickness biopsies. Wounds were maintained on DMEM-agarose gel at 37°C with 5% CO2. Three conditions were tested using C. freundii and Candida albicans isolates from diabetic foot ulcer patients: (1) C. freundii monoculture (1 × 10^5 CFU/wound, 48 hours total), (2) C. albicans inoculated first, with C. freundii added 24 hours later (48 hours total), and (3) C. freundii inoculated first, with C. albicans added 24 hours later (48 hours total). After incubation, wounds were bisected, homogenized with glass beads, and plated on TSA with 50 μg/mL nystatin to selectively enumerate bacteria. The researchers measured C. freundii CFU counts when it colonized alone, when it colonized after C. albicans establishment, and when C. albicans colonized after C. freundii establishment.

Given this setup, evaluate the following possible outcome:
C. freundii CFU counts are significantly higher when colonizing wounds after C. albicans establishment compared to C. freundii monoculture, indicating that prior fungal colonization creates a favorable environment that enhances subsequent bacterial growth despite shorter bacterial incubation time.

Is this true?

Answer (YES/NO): NO